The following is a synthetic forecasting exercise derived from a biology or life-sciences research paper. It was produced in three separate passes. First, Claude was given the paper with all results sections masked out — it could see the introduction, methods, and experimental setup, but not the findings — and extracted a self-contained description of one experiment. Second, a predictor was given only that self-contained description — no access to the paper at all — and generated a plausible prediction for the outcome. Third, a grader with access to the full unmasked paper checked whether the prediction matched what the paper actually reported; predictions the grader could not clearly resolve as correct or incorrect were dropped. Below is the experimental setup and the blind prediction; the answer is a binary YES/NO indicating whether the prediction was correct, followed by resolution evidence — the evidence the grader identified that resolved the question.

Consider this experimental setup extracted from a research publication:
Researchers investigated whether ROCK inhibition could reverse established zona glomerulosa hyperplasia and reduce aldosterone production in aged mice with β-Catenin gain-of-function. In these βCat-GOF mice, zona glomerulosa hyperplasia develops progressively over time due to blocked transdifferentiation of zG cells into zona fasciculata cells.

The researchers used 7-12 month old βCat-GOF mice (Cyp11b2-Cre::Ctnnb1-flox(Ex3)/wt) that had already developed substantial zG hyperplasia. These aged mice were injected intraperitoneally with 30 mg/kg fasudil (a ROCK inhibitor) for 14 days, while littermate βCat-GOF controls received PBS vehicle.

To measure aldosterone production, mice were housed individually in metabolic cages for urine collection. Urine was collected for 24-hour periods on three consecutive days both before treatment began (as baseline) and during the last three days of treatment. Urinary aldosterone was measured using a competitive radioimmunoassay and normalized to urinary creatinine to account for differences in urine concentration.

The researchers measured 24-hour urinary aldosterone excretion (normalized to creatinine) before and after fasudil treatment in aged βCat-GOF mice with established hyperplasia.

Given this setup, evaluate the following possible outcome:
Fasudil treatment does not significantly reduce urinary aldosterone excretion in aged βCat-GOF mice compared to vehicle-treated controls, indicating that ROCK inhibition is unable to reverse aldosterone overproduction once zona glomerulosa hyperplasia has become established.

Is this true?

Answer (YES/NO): NO